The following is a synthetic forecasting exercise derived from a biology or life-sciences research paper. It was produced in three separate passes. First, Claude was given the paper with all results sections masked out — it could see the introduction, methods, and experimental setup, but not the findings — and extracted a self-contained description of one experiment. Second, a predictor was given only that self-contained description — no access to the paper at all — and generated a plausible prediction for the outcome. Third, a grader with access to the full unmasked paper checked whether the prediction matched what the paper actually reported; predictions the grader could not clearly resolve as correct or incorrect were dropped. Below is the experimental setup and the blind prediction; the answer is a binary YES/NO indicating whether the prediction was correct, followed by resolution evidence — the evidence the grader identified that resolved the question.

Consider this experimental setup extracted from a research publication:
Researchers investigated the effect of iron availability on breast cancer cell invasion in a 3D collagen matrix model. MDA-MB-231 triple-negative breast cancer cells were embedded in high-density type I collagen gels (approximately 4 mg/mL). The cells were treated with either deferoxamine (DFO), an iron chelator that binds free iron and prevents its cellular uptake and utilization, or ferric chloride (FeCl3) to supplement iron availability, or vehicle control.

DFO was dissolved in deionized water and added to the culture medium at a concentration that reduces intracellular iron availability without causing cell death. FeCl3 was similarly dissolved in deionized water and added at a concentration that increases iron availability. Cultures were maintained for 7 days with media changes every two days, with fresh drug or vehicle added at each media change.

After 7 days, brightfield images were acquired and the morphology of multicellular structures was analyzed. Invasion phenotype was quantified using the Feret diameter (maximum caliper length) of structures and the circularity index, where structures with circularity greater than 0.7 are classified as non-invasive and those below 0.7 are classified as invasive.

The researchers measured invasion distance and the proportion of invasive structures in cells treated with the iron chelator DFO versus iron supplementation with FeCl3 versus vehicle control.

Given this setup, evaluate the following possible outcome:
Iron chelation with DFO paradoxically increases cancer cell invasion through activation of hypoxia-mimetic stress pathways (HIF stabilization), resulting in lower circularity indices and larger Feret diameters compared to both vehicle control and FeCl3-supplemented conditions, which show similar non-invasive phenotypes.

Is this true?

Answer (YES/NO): NO